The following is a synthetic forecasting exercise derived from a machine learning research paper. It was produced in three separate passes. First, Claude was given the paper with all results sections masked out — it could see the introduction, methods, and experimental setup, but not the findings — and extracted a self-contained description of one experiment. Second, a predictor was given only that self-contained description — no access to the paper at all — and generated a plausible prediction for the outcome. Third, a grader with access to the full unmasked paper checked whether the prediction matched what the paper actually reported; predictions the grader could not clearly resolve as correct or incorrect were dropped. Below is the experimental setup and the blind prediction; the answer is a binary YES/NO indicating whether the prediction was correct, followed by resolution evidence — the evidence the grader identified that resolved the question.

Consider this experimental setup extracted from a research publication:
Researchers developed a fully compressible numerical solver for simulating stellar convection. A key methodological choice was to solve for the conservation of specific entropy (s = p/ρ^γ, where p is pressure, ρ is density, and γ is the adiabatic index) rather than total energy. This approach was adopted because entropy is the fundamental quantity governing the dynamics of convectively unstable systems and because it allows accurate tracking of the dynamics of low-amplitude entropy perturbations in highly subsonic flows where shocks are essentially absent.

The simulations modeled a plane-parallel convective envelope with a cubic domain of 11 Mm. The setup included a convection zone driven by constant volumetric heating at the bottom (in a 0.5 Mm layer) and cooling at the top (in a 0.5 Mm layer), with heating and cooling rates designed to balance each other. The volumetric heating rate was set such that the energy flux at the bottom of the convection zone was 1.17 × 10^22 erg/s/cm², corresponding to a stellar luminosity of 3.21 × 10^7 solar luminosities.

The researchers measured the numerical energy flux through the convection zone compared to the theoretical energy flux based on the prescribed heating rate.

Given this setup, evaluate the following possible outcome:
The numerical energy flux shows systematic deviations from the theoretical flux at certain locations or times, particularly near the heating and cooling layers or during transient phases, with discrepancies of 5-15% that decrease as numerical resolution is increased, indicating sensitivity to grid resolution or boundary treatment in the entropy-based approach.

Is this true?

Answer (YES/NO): NO